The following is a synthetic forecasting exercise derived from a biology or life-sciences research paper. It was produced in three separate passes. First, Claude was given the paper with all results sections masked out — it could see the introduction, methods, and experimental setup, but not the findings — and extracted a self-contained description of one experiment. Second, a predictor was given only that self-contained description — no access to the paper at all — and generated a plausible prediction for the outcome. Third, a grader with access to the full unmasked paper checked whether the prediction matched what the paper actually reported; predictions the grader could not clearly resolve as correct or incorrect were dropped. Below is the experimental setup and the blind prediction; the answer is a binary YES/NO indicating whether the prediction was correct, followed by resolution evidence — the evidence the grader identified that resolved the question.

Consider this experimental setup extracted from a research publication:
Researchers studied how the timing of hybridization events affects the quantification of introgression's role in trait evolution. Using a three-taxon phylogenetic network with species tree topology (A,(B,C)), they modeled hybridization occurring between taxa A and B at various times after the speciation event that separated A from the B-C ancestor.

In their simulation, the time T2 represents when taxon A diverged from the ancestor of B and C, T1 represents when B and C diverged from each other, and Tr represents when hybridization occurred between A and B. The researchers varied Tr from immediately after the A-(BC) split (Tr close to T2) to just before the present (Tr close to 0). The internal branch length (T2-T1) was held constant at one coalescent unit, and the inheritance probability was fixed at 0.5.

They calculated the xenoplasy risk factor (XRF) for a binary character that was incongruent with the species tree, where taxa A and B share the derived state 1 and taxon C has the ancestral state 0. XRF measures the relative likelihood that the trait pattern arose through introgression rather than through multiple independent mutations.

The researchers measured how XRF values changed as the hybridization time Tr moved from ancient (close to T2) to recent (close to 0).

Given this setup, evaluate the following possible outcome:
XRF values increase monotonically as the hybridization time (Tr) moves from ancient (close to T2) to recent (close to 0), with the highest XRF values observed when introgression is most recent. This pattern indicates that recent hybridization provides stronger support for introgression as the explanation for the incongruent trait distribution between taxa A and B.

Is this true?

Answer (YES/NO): YES